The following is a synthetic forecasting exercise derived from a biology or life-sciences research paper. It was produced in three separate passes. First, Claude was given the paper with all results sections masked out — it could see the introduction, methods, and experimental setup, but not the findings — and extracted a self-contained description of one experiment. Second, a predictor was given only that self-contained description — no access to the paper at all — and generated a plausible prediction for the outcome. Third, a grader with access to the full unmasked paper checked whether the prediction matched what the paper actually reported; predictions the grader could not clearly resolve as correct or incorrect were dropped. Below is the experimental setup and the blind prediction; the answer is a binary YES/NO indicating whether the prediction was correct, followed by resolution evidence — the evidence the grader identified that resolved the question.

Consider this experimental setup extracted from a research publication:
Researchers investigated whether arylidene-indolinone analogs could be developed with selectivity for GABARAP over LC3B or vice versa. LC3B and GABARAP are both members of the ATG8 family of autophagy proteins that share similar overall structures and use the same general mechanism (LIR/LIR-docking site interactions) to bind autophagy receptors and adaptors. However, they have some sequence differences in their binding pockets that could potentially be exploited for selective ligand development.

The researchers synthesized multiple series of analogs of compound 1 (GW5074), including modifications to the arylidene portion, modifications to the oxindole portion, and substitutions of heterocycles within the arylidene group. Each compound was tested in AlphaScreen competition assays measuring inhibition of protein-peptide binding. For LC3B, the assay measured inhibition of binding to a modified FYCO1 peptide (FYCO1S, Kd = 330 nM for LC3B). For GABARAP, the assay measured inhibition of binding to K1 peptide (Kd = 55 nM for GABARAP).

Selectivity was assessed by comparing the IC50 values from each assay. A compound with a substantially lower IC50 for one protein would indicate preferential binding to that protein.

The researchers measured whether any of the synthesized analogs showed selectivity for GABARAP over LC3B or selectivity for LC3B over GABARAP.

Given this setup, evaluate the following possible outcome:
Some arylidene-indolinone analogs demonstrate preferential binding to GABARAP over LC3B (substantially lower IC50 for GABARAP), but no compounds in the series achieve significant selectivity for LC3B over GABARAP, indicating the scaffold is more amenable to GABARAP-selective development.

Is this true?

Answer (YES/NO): NO